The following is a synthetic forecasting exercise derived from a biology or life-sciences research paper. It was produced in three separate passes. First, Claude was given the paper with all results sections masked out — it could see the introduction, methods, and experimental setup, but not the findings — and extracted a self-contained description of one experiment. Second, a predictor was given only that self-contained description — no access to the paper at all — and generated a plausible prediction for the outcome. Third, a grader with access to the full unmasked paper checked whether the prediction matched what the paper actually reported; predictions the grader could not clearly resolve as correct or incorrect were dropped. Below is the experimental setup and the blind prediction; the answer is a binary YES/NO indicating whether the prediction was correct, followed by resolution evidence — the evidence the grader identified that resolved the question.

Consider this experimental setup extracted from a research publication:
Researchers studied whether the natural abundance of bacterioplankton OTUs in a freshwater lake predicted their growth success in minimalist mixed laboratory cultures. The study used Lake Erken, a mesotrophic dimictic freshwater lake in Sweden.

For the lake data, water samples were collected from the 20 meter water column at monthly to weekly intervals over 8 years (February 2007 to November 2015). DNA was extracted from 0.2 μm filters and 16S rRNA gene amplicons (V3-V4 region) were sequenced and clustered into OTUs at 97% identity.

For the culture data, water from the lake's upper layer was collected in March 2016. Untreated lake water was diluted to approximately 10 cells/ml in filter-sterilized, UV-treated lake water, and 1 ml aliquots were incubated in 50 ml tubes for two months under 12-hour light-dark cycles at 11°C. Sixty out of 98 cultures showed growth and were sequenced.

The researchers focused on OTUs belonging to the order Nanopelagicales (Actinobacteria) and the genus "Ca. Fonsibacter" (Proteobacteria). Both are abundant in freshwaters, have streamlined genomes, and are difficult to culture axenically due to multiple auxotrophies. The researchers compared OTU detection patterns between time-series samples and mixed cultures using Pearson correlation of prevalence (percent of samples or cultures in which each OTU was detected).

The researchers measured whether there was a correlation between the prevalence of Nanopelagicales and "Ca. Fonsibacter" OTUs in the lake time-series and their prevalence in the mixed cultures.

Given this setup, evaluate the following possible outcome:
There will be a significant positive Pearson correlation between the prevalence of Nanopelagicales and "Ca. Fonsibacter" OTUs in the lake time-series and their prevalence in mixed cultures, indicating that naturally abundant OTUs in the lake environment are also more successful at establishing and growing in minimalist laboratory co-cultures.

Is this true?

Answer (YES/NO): NO